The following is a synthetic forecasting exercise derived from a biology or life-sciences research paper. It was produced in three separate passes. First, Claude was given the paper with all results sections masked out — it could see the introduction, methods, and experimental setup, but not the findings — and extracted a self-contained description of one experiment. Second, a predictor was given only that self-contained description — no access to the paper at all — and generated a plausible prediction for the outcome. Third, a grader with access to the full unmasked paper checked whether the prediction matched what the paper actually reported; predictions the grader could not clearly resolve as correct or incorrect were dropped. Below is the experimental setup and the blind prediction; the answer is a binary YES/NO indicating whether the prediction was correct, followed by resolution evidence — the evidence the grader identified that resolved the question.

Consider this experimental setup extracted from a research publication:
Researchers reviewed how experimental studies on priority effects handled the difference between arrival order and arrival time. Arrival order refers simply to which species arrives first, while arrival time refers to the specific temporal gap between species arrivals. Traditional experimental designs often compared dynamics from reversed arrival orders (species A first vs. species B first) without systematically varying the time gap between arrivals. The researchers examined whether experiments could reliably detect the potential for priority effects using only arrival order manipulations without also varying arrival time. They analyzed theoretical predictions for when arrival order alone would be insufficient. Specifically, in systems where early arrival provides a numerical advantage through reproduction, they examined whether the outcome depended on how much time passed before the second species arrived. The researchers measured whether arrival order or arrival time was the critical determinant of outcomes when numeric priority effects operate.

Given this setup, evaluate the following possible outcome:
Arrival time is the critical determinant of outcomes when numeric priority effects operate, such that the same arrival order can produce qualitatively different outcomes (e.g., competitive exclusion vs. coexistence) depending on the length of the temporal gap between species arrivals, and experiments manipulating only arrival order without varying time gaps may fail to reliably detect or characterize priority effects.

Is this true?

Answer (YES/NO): YES